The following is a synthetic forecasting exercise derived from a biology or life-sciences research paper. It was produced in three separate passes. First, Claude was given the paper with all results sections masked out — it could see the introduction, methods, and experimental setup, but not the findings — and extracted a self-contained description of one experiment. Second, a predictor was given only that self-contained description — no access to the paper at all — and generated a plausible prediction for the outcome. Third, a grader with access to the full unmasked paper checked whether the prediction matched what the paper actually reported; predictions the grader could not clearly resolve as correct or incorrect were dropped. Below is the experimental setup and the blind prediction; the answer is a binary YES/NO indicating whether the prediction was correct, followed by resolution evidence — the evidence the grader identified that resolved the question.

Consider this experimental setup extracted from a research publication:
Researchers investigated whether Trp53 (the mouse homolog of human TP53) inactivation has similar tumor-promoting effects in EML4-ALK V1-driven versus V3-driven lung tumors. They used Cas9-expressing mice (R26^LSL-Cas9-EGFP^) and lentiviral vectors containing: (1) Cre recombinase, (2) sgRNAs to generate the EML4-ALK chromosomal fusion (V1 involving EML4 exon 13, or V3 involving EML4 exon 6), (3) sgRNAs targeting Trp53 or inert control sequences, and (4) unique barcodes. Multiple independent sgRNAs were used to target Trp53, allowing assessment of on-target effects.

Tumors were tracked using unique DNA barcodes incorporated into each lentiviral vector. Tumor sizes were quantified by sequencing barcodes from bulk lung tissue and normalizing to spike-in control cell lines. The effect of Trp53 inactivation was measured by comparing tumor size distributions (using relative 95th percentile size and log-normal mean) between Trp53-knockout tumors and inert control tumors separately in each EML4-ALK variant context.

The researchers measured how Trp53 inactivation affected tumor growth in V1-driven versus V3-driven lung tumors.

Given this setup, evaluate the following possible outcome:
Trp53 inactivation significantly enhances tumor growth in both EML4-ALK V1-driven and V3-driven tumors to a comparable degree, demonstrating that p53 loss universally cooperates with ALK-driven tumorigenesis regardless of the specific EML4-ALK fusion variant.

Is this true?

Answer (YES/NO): YES